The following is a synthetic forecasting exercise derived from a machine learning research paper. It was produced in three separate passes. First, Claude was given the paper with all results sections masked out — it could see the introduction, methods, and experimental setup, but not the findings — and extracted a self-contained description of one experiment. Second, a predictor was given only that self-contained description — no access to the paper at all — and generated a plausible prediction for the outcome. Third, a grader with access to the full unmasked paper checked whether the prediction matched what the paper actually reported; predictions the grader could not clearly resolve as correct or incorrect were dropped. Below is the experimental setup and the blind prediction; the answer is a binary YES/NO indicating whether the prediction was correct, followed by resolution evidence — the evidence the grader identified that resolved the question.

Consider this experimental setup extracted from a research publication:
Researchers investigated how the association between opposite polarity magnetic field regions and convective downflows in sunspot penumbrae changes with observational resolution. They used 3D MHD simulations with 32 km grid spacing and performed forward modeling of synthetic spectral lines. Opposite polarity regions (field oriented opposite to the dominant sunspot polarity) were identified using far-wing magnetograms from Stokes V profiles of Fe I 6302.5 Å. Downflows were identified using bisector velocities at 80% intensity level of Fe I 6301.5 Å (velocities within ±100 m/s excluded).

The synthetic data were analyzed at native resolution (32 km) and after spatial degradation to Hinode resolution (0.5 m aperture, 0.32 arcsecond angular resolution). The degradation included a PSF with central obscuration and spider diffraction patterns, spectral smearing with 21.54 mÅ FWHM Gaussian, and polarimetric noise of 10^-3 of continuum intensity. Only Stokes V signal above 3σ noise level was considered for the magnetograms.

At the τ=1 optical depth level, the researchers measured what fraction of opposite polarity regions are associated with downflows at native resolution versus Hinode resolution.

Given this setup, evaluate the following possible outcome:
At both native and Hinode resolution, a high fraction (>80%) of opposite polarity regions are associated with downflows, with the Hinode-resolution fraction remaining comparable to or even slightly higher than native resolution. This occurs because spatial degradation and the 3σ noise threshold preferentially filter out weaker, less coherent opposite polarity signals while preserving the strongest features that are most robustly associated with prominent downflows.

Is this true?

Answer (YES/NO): NO